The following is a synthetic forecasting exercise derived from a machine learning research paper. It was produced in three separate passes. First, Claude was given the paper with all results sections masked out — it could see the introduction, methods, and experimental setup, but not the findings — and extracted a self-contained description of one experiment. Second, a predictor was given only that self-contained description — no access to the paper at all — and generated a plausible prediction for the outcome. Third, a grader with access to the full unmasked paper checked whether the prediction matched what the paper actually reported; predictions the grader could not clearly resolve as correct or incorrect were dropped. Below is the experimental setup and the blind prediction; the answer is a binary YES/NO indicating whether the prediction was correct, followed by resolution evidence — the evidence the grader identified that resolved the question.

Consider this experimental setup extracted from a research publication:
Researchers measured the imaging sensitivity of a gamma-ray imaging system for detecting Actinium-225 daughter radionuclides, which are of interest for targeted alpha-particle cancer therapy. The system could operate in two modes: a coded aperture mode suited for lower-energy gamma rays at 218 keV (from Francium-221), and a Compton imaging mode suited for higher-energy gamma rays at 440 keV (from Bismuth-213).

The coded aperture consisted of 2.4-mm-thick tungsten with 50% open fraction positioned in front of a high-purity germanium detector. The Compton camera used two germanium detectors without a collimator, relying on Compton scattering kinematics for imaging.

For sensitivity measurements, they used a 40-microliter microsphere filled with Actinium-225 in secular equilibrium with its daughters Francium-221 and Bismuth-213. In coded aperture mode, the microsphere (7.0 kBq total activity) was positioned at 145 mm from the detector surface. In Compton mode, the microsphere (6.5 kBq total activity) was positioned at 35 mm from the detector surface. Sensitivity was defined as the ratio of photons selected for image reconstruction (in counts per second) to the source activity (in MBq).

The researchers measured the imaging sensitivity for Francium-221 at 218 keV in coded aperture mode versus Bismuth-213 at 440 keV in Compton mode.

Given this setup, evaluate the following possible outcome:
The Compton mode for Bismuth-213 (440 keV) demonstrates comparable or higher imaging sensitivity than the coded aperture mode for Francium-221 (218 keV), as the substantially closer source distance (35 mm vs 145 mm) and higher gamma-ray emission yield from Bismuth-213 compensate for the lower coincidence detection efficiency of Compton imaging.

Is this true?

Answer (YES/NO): YES